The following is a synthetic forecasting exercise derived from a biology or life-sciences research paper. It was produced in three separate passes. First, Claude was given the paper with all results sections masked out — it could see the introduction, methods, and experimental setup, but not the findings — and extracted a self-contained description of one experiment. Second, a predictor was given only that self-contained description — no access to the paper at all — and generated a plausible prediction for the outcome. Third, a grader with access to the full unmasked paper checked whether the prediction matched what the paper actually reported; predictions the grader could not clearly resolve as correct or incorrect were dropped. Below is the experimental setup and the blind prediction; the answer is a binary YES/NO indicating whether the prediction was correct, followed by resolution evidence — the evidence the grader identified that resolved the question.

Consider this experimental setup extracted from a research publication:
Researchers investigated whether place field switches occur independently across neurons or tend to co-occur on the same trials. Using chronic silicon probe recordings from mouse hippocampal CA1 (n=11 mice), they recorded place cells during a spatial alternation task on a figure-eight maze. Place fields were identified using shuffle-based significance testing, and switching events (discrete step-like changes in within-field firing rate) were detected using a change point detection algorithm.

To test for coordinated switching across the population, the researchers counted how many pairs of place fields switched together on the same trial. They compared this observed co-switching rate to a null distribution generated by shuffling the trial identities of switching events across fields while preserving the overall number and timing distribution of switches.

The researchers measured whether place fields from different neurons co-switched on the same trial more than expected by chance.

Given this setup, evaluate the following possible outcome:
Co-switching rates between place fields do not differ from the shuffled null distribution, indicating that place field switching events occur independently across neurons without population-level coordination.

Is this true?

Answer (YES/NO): NO